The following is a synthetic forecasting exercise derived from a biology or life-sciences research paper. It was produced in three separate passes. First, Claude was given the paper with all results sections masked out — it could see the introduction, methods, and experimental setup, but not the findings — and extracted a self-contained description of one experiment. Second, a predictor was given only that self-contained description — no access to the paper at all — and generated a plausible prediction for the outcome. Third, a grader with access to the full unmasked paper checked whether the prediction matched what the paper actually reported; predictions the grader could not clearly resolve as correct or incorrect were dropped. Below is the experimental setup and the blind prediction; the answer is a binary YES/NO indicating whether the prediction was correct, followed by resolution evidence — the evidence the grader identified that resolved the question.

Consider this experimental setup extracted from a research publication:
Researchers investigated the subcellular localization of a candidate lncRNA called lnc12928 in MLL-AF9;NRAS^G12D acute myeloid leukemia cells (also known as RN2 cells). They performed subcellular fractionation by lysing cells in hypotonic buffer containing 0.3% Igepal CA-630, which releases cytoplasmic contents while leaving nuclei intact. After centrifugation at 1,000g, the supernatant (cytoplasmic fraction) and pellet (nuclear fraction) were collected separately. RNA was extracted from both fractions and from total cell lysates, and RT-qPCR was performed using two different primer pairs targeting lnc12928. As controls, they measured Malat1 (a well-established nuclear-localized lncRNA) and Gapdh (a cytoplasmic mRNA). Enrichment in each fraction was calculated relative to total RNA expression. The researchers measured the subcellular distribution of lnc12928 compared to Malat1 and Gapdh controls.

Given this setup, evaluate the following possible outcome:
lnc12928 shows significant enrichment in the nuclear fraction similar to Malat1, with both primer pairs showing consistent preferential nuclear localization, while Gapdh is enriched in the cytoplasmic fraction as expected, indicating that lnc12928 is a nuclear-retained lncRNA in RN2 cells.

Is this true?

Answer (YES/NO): NO